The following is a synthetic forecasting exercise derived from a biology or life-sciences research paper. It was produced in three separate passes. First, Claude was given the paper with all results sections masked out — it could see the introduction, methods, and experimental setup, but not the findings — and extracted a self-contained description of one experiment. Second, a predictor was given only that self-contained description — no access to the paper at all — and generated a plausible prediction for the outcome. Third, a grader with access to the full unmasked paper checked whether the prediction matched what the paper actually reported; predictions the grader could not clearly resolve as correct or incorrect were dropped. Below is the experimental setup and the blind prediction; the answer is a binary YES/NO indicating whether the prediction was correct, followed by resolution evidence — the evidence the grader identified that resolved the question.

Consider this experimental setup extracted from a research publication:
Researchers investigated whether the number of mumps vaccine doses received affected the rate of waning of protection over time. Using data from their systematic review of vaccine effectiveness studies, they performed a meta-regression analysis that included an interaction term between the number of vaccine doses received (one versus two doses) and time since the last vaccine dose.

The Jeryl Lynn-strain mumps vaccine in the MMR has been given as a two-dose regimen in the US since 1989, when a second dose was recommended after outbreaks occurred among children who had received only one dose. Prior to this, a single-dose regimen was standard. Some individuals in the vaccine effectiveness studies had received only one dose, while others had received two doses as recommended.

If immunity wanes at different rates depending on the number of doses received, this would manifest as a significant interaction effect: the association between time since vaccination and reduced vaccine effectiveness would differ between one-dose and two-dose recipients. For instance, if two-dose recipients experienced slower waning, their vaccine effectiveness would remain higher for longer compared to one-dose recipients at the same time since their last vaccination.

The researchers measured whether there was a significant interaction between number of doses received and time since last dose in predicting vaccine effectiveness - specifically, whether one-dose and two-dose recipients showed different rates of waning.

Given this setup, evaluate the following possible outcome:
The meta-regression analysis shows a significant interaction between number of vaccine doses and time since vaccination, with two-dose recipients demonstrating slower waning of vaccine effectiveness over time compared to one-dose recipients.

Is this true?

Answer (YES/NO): NO